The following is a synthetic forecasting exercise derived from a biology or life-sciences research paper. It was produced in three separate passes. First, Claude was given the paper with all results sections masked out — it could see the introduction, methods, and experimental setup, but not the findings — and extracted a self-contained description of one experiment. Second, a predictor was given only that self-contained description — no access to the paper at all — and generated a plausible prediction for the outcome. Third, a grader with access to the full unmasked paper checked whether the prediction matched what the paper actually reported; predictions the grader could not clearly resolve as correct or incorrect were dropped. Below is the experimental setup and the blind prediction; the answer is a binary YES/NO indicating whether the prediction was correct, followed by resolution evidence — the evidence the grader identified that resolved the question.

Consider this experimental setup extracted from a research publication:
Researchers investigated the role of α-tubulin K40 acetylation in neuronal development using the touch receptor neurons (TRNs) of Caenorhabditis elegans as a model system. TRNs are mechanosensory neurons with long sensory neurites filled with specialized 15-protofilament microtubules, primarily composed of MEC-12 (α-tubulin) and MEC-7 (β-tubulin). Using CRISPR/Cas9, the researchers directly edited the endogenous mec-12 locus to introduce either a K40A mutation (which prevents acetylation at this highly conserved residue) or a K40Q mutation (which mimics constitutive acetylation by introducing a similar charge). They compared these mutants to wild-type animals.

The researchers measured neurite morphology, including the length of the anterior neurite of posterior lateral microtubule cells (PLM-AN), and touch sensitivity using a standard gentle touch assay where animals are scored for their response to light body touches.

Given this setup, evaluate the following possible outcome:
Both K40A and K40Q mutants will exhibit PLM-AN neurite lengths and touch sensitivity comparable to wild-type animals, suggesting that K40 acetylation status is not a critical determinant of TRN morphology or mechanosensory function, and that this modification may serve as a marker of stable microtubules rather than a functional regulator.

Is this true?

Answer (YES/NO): YES